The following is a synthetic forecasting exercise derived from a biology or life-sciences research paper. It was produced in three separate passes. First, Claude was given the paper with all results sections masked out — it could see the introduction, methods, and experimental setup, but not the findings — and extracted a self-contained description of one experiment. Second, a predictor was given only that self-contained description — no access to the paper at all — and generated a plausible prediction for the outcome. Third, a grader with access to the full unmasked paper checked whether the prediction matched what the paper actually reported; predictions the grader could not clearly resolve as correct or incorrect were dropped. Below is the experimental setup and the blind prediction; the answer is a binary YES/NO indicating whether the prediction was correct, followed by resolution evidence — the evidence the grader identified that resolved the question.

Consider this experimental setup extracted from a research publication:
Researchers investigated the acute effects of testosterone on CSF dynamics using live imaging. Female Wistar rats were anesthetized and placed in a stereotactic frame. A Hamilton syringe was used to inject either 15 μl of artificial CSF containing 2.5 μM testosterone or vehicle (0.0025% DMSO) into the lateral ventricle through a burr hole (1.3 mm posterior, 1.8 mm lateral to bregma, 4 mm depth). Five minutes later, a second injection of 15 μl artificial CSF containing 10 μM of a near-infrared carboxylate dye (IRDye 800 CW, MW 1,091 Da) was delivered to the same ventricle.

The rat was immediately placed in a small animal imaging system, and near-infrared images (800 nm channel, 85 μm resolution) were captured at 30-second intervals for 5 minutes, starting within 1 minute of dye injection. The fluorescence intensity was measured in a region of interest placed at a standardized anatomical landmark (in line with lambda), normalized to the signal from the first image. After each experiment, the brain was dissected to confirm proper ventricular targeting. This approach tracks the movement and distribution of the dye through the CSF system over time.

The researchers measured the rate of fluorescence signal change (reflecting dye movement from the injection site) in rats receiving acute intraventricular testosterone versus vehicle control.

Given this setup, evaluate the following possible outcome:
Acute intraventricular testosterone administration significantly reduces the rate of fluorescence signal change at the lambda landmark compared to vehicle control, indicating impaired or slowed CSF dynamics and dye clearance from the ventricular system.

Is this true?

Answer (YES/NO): NO